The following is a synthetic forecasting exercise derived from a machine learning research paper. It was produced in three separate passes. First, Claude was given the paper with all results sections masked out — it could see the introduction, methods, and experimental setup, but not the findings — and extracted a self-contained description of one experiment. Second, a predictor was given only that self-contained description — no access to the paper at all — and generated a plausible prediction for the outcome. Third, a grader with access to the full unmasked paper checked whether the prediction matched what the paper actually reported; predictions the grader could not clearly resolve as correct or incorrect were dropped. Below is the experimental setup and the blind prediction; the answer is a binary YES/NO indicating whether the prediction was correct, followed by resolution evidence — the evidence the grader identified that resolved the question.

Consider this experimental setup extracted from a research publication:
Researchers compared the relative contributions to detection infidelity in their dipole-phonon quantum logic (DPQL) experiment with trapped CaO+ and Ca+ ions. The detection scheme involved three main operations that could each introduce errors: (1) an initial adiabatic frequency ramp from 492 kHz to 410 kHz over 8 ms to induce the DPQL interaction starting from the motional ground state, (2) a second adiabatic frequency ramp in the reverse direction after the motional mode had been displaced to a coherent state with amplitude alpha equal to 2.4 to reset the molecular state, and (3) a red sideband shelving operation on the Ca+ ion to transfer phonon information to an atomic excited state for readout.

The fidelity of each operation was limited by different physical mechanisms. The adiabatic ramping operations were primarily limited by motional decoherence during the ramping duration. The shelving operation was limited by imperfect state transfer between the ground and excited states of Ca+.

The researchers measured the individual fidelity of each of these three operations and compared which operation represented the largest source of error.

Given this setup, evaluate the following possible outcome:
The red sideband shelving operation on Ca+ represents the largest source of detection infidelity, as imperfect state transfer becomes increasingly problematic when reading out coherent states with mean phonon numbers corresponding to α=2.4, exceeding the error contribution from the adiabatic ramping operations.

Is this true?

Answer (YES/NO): NO